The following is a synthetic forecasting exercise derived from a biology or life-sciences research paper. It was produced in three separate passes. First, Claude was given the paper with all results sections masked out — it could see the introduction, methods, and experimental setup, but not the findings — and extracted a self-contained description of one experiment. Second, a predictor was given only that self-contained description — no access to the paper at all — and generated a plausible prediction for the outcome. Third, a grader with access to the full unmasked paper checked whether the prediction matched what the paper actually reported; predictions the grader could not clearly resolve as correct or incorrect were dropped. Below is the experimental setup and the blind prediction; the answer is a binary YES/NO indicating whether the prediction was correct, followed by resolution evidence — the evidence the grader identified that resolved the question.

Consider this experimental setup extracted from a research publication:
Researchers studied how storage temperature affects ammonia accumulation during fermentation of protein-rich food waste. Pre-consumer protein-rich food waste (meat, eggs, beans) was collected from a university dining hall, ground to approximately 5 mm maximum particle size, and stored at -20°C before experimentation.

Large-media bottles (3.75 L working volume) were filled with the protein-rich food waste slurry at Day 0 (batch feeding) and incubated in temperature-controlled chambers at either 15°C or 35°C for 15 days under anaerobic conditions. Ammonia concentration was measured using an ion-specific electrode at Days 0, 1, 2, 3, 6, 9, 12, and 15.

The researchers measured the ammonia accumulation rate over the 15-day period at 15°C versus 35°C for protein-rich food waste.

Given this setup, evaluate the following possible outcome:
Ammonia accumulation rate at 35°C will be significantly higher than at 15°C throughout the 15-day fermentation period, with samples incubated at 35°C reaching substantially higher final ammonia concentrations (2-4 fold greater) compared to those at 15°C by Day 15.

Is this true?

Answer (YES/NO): NO